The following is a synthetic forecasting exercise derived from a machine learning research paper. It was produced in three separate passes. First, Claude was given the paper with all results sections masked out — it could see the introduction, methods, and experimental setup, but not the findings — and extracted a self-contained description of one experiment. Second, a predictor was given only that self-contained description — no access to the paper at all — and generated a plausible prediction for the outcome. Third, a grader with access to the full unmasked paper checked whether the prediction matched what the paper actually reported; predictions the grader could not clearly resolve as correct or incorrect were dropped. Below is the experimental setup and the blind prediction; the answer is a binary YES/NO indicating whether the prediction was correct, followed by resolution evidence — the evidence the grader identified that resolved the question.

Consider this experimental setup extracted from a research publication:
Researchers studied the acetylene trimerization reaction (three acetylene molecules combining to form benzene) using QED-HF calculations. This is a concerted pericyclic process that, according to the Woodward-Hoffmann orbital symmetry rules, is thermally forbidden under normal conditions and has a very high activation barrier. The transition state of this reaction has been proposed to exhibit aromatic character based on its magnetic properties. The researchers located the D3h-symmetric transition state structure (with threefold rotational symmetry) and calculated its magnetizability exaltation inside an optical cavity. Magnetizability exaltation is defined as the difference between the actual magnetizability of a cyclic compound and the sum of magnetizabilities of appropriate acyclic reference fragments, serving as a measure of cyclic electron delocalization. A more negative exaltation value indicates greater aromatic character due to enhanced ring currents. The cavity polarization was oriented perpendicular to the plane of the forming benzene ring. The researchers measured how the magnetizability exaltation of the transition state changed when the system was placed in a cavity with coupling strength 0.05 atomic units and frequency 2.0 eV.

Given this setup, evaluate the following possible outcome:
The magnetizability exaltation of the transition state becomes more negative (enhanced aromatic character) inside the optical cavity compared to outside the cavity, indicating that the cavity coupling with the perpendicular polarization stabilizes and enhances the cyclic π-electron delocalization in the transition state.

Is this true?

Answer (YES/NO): NO